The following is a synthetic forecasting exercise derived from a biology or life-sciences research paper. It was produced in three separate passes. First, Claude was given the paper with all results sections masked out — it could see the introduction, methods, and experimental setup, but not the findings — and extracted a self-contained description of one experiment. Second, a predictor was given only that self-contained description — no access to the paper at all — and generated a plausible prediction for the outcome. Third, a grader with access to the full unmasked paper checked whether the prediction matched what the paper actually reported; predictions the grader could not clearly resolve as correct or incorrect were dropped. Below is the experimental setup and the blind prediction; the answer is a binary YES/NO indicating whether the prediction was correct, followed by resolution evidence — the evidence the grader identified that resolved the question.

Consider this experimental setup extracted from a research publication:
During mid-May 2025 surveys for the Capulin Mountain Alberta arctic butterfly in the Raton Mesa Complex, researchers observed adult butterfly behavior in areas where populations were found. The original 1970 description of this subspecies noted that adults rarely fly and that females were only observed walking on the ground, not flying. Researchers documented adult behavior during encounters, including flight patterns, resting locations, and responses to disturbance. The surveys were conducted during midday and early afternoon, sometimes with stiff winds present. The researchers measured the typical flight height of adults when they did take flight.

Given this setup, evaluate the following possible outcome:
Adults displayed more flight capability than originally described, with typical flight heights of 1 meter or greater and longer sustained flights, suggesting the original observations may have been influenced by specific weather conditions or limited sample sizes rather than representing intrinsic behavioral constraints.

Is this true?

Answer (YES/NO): NO